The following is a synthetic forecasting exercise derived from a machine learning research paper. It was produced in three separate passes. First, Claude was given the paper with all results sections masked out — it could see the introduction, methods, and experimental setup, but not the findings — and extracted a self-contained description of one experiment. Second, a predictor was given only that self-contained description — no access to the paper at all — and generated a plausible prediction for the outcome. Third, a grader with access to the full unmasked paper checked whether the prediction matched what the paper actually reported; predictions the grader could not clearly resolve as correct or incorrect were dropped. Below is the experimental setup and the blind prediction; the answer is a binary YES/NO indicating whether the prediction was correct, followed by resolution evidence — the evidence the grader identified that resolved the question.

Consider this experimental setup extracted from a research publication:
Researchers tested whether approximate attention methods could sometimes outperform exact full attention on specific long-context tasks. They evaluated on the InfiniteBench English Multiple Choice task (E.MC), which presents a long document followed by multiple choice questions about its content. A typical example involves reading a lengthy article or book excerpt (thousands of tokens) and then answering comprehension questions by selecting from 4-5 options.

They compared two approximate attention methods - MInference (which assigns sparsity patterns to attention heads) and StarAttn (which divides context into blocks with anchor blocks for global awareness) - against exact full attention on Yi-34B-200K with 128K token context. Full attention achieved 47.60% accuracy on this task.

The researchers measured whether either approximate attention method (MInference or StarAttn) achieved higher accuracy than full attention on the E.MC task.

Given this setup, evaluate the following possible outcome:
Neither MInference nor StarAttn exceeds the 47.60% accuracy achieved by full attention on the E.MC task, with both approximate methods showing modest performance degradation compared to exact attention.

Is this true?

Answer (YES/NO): NO